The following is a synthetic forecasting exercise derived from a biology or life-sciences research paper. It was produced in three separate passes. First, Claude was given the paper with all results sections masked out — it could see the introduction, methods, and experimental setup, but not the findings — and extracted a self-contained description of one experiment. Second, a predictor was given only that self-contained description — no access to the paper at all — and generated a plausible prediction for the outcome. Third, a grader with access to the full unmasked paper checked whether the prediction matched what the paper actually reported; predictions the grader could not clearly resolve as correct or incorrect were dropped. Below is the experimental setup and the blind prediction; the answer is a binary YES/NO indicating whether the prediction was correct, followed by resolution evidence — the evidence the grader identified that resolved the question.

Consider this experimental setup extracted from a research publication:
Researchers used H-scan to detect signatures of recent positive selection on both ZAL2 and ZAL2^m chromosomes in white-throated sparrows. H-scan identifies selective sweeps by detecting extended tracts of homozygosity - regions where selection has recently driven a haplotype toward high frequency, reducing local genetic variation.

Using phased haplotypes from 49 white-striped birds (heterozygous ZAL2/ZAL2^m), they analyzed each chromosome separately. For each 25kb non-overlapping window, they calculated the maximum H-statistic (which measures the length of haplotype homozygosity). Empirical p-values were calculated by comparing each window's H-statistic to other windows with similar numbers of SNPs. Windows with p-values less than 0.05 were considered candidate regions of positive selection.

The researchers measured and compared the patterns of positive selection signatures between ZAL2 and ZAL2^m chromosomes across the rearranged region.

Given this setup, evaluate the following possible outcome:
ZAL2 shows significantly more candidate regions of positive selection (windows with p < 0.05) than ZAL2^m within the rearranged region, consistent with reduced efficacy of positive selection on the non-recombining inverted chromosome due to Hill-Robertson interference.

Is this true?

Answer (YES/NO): NO